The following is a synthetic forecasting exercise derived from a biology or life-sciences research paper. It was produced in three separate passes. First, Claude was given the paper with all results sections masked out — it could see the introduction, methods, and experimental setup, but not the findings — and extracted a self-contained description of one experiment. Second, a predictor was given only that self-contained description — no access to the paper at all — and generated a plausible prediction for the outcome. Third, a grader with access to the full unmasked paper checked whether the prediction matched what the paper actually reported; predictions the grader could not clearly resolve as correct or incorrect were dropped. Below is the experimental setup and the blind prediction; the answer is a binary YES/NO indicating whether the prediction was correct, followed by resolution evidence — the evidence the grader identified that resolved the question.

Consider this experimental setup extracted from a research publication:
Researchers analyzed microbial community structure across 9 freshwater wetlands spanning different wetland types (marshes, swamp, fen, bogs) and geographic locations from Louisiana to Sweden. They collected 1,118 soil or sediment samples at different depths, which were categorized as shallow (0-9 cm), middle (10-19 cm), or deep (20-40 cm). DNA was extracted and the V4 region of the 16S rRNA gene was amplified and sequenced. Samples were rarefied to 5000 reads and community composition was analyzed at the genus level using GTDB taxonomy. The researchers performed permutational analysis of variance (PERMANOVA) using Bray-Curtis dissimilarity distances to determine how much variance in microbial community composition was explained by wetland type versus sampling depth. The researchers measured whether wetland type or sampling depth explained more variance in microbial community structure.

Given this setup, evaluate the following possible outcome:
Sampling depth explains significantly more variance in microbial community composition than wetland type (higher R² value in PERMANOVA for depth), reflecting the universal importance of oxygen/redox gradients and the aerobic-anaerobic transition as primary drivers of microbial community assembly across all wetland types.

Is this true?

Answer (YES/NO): NO